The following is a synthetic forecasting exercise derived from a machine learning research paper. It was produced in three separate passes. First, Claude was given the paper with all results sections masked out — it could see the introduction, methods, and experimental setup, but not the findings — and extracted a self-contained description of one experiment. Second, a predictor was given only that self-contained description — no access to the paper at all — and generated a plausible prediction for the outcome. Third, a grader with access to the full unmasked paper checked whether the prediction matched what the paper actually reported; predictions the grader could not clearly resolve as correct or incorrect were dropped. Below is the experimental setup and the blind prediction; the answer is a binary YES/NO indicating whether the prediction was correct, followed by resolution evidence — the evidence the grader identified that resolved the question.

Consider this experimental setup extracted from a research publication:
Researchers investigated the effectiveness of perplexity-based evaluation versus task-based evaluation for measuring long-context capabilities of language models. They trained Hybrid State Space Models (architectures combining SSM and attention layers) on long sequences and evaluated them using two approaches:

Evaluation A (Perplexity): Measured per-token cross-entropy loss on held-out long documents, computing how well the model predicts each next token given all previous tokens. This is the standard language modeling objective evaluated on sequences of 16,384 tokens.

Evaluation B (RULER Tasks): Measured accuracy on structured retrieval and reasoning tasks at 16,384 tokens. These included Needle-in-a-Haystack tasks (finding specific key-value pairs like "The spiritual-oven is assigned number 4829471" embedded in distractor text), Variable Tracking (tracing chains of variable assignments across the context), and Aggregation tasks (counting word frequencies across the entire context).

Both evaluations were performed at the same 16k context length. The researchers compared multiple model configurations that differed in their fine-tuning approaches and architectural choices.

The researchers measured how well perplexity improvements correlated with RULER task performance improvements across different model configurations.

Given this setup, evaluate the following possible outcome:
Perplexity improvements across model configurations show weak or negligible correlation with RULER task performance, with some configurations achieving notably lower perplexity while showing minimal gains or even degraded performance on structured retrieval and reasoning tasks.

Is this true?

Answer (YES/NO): YES